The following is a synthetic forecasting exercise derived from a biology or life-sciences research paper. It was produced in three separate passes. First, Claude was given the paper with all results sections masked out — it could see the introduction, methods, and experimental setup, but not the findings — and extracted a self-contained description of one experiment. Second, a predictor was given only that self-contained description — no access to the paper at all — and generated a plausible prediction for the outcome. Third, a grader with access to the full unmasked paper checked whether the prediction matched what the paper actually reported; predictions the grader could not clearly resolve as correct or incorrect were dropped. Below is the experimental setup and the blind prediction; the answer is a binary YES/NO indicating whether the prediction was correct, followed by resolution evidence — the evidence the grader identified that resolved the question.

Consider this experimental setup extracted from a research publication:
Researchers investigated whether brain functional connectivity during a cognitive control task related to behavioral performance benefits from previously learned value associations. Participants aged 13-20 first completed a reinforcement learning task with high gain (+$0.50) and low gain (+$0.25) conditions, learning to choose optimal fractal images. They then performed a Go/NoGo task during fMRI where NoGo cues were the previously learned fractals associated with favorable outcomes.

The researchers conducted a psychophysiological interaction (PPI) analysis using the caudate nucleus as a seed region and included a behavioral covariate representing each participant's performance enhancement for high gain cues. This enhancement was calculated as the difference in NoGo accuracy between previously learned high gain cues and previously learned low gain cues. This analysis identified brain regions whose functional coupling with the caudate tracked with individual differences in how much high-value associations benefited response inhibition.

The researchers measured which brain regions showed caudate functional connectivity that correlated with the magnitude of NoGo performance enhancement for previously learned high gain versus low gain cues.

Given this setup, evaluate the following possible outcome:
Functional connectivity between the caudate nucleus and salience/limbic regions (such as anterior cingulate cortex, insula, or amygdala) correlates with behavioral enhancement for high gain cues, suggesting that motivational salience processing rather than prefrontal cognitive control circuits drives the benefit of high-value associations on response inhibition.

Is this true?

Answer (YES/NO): NO